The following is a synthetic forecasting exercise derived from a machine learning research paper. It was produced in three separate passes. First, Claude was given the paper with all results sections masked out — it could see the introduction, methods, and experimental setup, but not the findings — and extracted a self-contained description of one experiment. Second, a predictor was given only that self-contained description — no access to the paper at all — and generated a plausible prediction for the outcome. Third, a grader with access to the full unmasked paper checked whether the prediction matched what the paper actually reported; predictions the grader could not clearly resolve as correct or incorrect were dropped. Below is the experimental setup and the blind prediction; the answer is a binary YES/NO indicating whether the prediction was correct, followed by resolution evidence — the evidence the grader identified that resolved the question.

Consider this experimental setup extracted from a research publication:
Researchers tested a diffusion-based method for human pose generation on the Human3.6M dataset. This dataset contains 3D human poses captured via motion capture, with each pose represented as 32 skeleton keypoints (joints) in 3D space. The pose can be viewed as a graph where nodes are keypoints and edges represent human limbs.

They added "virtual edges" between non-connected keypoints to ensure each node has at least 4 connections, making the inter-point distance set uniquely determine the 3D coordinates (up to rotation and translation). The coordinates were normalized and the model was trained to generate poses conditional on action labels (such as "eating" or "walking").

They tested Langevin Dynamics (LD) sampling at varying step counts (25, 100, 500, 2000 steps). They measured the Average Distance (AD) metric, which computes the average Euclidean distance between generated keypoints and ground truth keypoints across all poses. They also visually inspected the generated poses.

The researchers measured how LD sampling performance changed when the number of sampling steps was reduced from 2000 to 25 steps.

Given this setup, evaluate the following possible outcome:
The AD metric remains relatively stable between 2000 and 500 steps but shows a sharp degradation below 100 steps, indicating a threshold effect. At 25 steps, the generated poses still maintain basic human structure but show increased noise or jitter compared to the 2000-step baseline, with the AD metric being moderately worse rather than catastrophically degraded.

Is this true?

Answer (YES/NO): NO